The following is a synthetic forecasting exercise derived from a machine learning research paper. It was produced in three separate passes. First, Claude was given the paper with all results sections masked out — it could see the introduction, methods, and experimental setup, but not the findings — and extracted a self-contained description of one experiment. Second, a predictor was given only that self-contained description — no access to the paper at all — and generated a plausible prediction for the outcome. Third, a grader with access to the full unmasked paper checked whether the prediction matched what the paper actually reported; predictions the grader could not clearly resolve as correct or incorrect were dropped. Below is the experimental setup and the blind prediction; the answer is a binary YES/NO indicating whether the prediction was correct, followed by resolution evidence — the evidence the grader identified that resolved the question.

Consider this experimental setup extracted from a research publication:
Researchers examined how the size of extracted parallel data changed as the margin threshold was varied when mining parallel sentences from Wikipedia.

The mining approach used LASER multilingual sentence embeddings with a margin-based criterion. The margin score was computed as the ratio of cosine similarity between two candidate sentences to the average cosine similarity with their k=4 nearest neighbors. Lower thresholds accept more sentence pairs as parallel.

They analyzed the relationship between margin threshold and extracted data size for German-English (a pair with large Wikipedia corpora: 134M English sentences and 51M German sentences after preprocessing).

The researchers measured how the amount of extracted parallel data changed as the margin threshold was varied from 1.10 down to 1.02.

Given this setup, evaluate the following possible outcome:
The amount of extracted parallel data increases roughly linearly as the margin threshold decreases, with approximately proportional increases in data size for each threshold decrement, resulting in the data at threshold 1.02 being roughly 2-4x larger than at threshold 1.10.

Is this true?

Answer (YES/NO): NO